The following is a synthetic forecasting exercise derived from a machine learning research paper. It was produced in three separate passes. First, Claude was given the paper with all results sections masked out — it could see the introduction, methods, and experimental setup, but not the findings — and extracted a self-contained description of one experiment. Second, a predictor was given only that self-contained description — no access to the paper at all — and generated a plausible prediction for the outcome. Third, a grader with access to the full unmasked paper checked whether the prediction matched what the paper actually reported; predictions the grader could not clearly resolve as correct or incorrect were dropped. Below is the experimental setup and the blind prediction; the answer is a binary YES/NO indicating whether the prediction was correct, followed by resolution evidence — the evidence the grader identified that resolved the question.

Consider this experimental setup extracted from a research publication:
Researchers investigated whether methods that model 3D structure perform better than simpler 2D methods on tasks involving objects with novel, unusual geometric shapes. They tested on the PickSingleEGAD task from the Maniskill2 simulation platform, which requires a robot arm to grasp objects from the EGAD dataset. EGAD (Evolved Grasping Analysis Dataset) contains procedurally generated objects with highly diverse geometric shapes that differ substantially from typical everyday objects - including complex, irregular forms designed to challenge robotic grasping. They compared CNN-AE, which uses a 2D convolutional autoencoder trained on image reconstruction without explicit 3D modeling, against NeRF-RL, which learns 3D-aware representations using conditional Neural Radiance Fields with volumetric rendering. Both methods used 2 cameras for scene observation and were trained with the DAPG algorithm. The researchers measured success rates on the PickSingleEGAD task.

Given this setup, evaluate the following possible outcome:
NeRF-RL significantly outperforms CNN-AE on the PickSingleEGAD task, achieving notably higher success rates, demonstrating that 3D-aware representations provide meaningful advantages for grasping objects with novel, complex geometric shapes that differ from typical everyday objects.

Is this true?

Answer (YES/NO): NO